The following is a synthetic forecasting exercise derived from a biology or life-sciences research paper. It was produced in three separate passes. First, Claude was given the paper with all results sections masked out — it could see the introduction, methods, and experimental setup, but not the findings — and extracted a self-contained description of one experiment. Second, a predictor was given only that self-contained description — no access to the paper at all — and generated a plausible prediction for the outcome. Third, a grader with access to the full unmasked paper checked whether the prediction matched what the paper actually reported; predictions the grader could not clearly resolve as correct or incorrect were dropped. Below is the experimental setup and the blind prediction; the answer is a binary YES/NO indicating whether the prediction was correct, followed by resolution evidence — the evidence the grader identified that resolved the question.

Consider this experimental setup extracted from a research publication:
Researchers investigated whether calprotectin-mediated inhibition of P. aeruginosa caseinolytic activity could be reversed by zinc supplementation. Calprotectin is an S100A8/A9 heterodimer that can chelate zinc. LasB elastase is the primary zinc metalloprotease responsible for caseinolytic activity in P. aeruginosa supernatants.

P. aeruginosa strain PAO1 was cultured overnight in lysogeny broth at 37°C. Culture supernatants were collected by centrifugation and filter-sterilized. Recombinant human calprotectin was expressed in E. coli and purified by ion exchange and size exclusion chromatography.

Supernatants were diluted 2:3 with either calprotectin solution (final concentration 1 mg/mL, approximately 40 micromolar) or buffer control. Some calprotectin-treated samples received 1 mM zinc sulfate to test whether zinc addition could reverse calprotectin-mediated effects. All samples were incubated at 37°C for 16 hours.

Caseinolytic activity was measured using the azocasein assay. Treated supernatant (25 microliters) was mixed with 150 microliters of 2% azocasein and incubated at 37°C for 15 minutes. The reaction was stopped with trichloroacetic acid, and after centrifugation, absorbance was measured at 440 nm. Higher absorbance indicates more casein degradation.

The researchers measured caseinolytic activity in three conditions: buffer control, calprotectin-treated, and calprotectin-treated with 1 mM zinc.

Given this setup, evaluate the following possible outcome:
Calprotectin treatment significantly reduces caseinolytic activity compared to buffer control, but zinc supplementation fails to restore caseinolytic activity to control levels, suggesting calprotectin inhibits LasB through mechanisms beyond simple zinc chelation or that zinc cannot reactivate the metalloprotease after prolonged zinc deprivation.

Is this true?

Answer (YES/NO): NO